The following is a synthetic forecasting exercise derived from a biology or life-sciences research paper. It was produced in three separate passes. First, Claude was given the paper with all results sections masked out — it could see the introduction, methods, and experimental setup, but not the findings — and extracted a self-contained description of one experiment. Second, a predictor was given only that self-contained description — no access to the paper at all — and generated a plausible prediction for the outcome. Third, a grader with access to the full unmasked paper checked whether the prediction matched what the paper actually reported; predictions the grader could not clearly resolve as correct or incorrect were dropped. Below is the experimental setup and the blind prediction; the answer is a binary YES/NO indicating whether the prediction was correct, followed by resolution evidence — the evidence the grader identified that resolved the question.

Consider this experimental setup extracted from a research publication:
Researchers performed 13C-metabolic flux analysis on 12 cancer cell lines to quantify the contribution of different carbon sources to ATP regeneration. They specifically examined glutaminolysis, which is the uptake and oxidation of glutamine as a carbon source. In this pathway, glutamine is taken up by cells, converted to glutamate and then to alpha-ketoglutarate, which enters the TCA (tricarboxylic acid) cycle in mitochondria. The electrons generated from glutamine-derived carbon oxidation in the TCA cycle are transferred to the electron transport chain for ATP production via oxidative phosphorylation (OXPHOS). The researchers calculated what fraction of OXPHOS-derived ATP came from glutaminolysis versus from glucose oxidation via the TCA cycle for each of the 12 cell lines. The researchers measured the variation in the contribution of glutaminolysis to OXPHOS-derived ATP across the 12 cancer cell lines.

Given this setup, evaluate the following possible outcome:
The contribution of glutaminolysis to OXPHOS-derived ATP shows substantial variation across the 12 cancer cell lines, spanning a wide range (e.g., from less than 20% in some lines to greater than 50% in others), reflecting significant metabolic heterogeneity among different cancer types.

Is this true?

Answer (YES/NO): NO